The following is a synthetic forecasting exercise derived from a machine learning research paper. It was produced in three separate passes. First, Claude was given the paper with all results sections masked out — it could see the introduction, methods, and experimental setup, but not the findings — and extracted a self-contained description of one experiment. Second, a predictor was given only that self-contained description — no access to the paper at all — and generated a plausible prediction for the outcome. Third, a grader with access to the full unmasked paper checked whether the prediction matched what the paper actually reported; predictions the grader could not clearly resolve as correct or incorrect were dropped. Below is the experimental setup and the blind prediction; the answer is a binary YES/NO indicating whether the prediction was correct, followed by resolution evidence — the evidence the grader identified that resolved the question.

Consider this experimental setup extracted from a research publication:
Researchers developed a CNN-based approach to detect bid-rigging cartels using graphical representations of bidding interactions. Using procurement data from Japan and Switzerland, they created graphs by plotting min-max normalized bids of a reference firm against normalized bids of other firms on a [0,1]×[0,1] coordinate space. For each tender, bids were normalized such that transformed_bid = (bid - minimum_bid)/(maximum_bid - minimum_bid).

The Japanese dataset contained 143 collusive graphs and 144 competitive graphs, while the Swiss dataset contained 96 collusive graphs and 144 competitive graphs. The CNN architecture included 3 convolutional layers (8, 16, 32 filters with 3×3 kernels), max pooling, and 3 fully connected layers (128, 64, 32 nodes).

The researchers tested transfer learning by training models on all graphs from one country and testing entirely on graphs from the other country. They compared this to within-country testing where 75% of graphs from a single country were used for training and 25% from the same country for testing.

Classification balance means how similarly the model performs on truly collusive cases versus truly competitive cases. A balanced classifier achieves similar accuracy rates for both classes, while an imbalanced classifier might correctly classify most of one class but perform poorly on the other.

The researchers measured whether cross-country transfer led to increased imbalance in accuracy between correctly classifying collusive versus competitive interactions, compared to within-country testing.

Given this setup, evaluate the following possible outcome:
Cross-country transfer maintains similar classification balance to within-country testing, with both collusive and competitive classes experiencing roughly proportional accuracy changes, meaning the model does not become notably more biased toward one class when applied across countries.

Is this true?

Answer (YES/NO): NO